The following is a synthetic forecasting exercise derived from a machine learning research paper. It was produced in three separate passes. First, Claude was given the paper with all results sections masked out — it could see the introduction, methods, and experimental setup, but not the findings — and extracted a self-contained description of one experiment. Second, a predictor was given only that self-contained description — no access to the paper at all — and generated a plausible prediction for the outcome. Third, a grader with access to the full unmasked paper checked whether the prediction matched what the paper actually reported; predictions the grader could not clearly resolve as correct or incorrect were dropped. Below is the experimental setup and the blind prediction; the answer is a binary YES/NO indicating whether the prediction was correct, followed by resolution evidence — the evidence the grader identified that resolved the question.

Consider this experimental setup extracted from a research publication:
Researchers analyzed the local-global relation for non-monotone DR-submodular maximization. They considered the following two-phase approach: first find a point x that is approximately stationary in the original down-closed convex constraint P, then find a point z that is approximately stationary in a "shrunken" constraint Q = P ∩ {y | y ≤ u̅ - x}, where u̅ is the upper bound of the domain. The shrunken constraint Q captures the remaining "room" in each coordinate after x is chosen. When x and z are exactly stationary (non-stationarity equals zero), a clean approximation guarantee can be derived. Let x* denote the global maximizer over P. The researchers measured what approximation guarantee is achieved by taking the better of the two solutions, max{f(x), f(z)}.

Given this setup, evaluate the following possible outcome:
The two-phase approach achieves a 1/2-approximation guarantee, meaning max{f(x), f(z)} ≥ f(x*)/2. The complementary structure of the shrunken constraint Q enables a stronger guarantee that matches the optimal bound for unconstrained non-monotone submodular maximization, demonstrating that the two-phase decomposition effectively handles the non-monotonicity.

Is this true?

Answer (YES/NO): NO